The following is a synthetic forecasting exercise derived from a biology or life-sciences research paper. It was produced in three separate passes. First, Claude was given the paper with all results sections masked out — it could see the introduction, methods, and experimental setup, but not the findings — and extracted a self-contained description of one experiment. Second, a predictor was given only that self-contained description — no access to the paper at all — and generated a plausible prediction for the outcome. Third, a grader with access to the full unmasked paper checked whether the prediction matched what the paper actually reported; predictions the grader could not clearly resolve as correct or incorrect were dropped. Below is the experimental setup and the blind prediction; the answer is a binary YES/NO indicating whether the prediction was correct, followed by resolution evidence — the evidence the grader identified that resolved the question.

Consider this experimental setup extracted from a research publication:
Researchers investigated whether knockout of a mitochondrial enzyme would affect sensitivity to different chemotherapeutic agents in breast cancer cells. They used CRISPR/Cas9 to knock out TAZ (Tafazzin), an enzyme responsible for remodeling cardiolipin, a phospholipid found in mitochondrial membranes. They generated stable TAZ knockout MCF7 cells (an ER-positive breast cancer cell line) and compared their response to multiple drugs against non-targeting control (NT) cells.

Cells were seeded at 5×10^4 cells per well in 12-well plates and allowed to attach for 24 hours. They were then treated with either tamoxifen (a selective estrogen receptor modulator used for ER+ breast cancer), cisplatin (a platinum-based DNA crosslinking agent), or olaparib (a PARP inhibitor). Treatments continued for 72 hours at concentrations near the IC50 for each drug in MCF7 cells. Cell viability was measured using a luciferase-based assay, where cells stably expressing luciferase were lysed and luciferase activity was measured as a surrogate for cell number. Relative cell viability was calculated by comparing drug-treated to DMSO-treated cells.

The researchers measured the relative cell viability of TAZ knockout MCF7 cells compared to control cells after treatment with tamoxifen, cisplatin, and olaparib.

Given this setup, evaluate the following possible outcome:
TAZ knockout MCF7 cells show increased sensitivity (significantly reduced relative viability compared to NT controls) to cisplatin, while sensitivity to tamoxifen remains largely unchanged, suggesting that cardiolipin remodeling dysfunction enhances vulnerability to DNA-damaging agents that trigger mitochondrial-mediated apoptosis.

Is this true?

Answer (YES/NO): NO